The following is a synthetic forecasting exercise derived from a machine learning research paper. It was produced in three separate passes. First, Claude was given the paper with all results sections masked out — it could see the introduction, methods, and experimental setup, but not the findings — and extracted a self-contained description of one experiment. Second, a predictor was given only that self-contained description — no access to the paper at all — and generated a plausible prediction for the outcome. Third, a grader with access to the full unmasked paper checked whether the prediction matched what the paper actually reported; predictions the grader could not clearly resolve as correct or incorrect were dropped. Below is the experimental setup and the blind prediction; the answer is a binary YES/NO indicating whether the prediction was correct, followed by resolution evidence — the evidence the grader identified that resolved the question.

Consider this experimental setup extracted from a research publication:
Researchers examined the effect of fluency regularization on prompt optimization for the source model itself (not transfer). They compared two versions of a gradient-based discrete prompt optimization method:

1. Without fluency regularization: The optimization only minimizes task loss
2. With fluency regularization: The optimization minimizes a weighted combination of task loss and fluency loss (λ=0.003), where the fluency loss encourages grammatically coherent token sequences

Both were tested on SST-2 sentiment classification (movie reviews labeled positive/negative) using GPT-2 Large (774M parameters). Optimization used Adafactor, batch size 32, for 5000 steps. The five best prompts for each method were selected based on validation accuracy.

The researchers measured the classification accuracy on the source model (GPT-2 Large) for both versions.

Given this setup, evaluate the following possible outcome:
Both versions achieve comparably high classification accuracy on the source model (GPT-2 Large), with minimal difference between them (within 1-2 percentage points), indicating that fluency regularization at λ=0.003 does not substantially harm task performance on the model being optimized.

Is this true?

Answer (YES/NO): YES